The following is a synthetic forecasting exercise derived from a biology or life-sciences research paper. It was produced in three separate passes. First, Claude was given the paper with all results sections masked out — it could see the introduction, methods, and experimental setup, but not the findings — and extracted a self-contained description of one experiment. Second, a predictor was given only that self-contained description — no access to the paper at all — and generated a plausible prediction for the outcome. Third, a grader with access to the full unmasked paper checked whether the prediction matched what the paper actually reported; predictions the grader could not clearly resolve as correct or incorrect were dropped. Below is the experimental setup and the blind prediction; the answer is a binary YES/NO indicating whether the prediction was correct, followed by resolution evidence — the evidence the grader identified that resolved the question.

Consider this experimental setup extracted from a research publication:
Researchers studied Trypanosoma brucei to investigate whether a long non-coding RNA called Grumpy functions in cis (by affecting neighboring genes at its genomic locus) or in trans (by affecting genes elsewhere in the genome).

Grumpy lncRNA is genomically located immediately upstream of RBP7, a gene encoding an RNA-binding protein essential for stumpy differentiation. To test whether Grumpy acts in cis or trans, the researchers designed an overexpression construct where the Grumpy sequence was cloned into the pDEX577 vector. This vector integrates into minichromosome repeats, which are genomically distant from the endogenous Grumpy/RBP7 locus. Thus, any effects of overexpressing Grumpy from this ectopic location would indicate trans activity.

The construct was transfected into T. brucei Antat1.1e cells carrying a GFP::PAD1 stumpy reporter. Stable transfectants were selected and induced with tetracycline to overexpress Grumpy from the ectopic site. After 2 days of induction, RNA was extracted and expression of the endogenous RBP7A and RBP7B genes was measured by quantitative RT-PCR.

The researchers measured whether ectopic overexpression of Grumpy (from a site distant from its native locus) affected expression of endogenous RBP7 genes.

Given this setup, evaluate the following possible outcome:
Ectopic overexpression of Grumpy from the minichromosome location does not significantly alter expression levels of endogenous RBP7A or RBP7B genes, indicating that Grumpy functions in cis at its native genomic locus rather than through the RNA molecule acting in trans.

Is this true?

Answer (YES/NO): NO